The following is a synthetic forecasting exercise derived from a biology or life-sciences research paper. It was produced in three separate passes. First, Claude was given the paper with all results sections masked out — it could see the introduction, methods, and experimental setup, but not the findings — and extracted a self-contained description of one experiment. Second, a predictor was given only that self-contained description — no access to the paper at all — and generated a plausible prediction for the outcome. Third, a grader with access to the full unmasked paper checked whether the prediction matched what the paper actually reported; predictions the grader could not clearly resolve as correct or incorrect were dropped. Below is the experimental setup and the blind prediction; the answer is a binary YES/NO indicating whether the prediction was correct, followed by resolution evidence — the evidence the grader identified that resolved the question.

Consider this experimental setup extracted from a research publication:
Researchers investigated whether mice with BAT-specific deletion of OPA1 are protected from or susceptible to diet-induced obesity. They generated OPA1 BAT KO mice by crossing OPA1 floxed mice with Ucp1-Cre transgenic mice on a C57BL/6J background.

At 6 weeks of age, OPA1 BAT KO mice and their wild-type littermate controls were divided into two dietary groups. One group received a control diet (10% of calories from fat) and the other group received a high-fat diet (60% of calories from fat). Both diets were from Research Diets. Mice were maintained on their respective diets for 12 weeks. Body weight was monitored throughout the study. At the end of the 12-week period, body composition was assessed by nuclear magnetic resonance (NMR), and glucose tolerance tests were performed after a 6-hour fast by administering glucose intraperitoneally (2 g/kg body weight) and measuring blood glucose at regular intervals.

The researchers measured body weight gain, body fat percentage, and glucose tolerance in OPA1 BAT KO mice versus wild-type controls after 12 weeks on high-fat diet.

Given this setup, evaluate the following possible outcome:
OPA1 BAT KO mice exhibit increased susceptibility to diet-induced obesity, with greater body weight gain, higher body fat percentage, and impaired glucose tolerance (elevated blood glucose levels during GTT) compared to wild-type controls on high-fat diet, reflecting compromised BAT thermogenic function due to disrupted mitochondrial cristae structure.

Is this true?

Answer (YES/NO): NO